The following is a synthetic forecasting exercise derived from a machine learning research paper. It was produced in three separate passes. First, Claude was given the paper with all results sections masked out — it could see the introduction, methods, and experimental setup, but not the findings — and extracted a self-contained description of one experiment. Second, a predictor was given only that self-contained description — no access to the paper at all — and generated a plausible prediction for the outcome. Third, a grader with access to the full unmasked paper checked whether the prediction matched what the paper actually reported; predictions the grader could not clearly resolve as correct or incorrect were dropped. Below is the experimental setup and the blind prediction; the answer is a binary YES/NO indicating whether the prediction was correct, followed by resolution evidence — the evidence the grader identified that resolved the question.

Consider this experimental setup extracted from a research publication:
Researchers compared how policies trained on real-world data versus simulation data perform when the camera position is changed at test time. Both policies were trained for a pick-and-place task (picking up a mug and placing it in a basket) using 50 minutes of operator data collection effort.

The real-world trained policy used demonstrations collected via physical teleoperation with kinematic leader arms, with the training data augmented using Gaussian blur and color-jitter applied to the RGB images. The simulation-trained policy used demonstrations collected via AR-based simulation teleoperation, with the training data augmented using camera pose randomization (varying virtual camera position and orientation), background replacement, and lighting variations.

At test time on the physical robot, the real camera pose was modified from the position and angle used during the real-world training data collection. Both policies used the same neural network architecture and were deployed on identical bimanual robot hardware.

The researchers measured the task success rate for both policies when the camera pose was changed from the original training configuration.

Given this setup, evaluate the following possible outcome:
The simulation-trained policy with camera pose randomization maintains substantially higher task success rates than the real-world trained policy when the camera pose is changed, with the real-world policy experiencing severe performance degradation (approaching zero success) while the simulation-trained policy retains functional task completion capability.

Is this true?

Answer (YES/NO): YES